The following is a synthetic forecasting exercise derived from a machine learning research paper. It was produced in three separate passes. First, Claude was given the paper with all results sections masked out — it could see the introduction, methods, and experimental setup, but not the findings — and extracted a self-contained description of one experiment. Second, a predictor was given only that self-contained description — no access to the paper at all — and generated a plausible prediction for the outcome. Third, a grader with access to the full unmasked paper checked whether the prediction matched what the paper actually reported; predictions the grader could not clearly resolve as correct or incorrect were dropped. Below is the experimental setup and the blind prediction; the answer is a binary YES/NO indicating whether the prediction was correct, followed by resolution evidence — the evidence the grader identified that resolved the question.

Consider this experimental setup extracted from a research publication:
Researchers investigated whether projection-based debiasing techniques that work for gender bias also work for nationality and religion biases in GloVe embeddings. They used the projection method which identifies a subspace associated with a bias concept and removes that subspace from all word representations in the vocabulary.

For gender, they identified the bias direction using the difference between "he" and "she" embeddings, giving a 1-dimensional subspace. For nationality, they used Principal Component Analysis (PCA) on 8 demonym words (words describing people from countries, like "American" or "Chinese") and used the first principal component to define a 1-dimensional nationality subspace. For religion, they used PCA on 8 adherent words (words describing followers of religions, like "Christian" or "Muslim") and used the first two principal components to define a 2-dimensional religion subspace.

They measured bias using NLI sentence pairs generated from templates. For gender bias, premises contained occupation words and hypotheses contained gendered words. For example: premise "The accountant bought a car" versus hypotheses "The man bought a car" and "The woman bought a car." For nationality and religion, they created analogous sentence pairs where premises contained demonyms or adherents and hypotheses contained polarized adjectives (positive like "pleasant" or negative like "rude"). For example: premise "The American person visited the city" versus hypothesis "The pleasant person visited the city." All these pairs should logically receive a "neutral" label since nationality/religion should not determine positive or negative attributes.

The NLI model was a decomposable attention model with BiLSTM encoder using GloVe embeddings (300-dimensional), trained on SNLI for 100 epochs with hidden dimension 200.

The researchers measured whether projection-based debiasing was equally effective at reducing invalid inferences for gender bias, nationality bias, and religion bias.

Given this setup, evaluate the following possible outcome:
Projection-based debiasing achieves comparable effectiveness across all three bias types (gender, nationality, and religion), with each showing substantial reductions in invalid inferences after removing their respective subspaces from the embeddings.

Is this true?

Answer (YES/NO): NO